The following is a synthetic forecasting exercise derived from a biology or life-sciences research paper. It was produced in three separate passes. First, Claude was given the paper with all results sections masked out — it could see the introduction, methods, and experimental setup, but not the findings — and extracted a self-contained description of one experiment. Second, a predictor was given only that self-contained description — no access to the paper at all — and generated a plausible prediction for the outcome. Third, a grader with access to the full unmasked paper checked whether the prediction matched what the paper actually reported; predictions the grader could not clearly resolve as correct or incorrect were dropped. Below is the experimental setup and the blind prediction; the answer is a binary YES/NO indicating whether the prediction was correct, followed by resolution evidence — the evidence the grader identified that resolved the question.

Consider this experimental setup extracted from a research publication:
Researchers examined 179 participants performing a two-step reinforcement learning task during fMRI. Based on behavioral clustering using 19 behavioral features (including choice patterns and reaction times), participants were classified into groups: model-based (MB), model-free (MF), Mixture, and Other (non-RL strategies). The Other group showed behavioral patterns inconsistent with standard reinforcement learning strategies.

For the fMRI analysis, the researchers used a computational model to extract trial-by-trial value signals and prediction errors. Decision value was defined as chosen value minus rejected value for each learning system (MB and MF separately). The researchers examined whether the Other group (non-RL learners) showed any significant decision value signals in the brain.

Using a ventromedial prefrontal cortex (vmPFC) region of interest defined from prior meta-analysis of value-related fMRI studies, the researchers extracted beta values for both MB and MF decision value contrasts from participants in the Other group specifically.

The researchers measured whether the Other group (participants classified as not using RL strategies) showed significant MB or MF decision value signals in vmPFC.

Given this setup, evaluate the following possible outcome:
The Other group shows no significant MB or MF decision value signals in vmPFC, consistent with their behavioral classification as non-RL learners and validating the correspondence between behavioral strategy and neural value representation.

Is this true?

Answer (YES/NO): NO